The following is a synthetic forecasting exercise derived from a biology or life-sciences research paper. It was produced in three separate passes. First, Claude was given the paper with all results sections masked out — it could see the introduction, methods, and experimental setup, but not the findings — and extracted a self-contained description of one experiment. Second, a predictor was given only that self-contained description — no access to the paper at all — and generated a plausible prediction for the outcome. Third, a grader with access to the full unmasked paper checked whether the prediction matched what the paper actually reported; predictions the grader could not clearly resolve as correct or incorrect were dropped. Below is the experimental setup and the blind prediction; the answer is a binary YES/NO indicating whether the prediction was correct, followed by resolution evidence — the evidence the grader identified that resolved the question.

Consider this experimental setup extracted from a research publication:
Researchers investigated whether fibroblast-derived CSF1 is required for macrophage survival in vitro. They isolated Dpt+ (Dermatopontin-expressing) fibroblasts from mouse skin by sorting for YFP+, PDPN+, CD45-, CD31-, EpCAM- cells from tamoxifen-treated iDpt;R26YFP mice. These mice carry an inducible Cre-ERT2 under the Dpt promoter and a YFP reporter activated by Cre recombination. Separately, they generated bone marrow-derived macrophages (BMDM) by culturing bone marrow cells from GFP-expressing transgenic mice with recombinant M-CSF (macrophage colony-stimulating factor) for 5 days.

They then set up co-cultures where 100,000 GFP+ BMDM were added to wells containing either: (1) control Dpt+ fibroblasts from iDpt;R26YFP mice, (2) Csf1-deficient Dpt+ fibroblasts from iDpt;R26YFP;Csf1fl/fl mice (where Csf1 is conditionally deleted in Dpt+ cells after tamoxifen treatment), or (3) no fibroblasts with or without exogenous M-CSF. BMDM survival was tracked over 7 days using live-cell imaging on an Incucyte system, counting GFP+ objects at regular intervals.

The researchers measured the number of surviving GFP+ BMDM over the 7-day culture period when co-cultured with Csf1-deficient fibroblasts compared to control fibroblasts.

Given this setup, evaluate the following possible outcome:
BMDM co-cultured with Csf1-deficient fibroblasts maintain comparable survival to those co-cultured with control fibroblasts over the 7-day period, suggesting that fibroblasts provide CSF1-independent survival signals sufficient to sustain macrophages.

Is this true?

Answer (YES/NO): NO